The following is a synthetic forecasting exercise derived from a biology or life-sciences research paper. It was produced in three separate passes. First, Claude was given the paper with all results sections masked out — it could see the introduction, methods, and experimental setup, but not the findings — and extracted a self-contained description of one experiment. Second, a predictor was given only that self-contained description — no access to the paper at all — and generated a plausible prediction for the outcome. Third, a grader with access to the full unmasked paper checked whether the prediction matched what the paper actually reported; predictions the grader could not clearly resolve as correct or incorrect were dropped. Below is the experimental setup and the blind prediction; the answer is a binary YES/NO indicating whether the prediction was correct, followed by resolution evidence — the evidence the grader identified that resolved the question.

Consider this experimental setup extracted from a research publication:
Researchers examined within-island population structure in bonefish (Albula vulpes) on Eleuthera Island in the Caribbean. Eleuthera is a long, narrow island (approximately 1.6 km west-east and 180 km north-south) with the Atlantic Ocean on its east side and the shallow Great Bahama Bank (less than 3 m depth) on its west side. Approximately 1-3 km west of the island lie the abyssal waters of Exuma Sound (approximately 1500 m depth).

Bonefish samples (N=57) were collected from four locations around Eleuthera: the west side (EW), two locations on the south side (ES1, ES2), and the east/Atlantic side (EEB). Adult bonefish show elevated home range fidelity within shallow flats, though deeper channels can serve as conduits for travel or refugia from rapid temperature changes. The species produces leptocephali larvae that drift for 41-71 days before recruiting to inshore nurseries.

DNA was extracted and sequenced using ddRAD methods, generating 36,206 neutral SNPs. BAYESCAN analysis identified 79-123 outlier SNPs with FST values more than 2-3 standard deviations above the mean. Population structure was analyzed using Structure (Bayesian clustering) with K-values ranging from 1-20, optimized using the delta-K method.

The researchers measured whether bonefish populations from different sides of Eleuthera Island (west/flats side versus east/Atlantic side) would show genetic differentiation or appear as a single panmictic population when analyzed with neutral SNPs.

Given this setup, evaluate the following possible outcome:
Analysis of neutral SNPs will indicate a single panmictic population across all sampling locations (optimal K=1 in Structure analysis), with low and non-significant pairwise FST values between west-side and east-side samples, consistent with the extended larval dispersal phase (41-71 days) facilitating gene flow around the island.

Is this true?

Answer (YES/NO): NO